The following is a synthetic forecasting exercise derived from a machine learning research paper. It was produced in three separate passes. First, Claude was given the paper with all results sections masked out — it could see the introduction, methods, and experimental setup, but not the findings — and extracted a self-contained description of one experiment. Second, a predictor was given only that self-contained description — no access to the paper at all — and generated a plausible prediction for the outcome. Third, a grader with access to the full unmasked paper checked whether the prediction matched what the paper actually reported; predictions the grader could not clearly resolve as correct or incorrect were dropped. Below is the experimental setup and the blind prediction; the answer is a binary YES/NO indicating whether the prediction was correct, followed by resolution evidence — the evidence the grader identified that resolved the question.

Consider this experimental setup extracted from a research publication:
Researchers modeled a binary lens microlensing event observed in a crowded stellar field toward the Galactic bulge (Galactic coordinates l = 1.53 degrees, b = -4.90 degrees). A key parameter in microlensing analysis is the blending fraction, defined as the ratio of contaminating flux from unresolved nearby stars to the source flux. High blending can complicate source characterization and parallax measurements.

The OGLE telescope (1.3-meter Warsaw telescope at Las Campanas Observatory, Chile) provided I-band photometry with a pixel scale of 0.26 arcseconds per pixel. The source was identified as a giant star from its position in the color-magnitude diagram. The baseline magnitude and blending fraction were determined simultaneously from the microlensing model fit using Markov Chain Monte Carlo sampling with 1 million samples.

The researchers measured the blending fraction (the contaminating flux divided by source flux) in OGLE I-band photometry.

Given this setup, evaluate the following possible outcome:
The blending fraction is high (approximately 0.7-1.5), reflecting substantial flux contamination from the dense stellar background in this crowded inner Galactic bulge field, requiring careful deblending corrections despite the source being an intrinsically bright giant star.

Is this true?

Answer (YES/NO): NO